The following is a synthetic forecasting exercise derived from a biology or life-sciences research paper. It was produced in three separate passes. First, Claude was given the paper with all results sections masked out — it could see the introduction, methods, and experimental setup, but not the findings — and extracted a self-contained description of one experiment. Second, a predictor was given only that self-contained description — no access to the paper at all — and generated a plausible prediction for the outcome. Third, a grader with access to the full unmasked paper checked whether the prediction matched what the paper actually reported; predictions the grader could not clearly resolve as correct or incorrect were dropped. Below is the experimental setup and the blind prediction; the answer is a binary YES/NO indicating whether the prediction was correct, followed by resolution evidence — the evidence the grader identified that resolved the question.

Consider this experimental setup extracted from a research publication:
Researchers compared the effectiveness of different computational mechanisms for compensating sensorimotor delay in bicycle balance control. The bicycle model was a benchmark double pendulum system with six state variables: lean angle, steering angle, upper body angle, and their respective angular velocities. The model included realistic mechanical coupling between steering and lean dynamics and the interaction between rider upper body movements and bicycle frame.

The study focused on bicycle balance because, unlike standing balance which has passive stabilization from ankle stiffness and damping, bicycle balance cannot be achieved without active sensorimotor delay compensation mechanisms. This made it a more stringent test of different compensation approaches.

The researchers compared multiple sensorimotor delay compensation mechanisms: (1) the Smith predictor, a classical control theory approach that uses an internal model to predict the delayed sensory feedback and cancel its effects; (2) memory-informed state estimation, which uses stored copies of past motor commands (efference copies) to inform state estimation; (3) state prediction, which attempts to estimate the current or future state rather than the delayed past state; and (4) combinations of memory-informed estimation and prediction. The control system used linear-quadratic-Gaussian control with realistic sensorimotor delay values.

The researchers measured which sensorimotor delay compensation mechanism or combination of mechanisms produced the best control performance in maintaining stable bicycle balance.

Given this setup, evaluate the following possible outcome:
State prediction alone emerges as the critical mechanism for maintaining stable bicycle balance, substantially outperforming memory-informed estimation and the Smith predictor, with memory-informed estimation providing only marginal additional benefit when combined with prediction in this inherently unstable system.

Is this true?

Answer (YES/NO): NO